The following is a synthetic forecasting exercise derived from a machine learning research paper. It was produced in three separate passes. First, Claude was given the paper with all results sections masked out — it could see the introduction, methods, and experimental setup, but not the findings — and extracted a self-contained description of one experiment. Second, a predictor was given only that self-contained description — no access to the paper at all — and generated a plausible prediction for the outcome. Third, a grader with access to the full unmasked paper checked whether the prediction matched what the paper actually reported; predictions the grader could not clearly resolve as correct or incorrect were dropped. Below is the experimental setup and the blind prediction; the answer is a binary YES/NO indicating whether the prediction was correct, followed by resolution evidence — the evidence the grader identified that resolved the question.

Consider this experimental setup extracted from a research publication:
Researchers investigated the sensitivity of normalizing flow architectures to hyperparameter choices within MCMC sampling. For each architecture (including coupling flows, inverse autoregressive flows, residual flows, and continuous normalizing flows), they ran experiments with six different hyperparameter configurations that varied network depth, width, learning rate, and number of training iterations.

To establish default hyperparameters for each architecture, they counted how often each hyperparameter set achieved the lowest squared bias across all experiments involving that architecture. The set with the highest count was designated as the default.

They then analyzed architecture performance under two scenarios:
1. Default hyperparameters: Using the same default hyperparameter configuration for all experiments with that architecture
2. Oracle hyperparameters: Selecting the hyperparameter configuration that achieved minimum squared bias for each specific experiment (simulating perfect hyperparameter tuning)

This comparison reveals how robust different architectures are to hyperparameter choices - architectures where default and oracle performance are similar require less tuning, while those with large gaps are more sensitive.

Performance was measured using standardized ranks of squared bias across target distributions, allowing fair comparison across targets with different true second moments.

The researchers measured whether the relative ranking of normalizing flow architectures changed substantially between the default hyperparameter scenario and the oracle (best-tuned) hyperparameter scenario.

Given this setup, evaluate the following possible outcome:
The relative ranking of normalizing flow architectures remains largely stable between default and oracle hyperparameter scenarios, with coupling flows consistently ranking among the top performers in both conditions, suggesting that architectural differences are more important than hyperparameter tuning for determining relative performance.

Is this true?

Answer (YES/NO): NO